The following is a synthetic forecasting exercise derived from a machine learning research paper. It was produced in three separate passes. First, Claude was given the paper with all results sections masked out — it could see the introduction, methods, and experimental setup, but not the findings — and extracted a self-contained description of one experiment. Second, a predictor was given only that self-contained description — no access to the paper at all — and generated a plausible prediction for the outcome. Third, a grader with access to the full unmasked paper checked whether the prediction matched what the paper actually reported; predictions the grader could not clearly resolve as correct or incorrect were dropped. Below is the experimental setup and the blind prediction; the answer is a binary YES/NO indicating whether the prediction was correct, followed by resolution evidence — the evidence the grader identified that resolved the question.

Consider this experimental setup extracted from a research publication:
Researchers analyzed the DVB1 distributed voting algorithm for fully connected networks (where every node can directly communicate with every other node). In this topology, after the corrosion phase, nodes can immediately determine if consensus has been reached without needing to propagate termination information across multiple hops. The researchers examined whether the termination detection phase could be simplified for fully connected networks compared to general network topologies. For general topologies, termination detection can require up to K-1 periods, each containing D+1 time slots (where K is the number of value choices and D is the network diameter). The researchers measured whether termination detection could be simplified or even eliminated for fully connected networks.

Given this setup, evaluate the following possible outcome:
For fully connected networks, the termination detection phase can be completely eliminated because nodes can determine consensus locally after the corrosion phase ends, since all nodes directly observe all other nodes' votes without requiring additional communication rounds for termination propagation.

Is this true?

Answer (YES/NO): YES